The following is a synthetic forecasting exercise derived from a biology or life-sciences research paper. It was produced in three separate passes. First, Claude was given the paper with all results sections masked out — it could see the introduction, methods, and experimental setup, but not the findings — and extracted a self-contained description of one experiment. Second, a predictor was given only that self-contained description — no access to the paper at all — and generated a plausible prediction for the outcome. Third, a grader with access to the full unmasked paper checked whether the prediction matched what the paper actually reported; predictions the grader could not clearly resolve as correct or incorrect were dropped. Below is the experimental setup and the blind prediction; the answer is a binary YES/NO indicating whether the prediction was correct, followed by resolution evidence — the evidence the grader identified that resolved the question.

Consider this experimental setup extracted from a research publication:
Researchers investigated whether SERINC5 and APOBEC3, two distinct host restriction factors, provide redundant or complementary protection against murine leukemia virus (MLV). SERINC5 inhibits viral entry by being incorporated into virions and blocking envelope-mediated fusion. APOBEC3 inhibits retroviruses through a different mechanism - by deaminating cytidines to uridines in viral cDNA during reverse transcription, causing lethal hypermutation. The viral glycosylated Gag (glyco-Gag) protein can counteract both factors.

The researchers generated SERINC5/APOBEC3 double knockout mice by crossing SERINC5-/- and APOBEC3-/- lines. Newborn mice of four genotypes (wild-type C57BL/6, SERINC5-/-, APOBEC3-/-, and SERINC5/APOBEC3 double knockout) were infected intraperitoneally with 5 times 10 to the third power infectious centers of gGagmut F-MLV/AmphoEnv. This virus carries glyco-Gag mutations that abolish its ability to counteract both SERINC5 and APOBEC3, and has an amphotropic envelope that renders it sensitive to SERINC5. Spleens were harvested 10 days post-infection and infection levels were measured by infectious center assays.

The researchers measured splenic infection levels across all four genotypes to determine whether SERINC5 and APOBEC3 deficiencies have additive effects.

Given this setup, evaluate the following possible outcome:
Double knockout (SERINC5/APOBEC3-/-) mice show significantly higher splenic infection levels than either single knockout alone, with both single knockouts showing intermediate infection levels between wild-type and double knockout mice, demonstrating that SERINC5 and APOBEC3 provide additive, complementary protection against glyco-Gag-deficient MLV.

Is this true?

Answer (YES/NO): NO